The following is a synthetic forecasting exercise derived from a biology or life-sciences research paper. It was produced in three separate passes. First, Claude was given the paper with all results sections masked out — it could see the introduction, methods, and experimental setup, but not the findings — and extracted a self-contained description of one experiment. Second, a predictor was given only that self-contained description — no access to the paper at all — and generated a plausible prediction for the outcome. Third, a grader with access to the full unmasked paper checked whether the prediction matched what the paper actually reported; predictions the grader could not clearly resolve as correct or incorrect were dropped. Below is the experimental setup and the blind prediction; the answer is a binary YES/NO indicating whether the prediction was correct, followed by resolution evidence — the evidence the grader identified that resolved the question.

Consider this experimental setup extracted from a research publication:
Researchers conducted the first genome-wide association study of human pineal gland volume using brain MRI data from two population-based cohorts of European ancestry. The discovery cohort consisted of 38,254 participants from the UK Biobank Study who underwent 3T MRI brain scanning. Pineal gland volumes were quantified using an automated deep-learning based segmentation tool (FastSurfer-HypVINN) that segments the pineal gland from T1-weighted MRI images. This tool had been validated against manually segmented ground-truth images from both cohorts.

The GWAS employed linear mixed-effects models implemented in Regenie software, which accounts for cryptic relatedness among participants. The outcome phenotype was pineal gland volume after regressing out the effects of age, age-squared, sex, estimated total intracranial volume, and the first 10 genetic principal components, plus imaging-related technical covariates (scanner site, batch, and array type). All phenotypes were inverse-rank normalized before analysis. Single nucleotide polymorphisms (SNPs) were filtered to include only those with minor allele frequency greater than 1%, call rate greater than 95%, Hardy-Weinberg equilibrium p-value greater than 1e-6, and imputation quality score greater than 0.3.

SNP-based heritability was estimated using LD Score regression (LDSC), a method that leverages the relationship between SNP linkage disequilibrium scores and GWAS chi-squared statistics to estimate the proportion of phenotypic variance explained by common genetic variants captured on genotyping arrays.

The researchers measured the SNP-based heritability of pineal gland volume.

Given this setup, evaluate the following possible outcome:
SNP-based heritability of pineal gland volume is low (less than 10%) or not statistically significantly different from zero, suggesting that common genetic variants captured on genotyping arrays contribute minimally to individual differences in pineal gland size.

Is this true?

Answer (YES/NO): NO